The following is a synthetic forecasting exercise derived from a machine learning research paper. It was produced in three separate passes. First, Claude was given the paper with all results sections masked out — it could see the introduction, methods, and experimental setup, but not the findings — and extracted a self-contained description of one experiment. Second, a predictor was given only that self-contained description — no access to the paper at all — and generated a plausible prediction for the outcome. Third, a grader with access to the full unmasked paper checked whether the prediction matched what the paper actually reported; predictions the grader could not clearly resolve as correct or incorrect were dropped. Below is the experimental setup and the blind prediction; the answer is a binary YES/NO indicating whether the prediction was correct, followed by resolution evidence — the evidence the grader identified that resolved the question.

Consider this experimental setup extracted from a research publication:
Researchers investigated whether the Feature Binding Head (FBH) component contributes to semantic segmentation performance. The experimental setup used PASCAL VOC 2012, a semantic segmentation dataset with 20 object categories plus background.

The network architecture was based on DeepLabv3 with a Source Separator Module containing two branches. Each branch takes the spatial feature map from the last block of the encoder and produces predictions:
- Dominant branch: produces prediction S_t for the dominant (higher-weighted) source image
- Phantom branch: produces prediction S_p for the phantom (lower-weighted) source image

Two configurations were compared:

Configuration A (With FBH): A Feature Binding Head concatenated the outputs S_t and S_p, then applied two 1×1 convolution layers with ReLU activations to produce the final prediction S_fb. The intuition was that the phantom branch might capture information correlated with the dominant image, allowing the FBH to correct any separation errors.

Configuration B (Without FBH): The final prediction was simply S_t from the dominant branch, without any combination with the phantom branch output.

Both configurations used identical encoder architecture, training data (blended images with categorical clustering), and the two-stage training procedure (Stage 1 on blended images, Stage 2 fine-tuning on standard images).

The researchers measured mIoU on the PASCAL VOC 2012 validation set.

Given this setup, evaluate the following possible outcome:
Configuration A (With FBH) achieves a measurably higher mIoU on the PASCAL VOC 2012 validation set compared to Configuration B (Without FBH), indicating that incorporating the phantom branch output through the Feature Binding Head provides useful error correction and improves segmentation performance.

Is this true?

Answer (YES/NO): YES